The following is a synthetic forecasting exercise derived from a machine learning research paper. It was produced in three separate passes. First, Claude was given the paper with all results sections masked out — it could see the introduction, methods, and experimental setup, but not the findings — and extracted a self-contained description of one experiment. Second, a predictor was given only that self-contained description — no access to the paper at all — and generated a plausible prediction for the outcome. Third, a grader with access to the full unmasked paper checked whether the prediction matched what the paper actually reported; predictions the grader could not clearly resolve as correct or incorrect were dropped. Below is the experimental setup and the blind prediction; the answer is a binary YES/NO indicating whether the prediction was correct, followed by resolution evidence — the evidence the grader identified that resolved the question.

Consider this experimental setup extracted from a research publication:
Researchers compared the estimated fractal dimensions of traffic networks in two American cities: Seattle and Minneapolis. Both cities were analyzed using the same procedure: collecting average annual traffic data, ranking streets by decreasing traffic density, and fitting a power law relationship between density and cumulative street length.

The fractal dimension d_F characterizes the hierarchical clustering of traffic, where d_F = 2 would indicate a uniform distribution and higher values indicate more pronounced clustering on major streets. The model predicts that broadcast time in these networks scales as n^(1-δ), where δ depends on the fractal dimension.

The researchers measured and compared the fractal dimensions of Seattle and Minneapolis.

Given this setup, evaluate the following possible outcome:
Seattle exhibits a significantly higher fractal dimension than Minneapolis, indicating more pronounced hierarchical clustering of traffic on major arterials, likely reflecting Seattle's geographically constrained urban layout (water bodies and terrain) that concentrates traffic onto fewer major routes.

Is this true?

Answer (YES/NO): NO